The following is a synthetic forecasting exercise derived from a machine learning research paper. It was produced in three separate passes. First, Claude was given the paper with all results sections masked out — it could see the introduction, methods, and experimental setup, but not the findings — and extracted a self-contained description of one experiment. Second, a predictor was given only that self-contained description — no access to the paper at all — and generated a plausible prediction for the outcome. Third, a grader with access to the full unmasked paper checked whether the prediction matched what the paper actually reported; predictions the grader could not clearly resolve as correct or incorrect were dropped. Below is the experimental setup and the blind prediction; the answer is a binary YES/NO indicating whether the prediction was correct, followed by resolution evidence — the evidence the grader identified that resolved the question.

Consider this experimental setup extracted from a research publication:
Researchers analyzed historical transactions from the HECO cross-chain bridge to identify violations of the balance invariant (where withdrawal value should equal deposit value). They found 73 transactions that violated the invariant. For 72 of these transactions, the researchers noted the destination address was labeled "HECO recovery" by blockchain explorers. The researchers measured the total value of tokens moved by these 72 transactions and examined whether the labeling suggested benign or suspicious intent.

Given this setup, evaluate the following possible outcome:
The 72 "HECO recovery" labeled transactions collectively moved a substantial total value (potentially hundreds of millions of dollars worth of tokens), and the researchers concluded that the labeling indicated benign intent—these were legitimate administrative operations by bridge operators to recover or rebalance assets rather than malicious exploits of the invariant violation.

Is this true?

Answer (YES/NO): NO